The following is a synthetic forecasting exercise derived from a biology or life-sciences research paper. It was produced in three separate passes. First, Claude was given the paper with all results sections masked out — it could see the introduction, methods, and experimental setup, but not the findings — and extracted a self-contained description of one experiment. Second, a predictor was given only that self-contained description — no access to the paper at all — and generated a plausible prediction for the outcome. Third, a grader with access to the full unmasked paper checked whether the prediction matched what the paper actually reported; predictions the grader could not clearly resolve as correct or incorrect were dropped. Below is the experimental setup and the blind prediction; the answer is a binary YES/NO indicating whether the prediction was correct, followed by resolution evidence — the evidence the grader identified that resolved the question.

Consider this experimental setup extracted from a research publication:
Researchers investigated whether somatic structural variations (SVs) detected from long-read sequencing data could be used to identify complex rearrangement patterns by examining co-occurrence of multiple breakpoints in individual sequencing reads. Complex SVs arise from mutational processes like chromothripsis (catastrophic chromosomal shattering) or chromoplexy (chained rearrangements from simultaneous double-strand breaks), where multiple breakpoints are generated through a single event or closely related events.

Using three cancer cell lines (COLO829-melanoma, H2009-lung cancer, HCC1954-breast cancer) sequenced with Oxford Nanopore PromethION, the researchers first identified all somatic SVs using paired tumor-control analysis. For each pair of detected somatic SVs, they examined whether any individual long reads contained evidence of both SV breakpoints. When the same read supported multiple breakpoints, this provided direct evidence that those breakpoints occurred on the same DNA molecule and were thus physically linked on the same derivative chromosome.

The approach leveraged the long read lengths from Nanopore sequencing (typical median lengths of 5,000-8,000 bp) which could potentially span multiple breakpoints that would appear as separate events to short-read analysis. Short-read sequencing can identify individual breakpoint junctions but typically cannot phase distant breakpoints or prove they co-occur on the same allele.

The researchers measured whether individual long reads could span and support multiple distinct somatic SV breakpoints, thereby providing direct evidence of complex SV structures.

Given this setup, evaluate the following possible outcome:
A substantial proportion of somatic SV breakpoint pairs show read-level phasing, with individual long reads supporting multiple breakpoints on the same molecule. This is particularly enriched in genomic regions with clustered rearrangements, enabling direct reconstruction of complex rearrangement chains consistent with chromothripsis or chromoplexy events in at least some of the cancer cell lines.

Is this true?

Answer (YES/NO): YES